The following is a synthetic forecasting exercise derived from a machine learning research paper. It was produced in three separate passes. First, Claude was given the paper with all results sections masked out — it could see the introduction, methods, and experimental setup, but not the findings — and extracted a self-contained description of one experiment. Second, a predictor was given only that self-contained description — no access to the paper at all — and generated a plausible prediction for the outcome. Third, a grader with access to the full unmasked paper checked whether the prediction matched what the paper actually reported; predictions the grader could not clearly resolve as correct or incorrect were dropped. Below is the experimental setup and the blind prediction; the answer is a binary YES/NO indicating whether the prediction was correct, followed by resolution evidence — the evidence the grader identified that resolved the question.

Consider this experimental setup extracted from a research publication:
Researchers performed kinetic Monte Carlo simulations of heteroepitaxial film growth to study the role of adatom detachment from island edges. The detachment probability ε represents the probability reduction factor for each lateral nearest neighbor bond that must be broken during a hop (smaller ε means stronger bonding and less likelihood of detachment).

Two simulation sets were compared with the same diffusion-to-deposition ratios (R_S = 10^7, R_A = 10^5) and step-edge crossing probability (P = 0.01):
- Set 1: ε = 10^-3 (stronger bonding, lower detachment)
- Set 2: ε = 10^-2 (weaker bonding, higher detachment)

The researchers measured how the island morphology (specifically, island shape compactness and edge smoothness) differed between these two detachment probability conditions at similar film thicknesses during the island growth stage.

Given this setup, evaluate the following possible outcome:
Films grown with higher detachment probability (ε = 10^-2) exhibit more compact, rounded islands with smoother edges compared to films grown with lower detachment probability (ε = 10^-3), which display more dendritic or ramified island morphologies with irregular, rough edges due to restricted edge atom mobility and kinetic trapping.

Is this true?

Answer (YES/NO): YES